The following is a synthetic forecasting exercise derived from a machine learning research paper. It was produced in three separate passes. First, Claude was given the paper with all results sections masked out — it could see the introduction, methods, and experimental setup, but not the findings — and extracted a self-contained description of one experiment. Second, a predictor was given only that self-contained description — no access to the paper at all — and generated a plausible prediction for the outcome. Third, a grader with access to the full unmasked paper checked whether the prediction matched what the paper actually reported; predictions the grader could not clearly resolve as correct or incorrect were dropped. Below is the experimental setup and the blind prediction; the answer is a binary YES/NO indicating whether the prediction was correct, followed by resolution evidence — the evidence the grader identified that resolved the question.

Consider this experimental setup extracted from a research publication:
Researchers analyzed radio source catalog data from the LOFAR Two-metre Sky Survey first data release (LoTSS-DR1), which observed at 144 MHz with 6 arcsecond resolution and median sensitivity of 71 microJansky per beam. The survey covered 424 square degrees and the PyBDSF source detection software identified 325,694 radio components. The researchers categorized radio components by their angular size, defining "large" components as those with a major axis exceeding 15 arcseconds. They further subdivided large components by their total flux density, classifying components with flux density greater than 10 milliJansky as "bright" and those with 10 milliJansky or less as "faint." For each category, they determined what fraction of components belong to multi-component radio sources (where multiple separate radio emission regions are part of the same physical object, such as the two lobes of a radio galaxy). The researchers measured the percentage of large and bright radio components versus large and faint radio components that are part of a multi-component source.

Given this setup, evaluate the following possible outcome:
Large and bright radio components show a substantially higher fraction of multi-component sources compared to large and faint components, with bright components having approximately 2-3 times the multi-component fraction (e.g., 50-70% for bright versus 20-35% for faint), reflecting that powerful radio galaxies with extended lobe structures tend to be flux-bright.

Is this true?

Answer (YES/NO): NO